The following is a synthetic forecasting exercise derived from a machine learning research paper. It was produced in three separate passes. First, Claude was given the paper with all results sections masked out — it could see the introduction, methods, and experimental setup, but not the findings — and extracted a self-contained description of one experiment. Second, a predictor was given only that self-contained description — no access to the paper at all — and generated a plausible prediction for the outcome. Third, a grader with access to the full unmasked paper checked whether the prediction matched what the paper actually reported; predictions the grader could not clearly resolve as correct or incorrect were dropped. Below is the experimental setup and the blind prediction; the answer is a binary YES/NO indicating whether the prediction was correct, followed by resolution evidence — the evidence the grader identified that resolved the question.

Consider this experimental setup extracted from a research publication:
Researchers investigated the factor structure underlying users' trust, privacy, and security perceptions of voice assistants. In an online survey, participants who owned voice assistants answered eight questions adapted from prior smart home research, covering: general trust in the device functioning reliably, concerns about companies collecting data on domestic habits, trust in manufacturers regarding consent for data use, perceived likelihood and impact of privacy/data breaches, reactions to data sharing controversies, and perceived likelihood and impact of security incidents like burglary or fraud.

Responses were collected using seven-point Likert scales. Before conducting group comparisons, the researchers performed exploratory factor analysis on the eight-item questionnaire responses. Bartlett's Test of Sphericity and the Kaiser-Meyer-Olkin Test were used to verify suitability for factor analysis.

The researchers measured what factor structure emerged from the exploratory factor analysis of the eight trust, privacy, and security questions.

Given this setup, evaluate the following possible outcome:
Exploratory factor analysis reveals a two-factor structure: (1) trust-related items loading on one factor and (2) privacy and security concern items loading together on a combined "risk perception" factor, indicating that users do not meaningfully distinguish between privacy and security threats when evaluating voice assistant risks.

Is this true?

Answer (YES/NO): NO